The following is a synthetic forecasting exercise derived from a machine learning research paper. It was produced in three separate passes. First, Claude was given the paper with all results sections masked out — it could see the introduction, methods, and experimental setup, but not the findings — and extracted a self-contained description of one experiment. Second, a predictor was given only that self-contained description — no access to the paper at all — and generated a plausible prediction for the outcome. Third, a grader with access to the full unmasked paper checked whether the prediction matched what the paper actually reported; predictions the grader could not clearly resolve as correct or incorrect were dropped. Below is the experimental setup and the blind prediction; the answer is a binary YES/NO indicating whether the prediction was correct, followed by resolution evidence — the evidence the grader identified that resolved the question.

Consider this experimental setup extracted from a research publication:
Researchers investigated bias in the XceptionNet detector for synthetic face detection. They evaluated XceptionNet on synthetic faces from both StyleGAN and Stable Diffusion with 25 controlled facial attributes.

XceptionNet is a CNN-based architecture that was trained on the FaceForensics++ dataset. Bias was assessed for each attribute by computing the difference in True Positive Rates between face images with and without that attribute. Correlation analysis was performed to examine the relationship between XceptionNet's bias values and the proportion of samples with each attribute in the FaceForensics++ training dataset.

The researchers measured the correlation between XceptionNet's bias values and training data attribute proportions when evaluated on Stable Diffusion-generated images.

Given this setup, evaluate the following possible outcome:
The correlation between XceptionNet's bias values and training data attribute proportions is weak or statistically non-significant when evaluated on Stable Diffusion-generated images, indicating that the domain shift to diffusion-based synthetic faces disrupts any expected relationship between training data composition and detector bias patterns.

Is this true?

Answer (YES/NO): NO